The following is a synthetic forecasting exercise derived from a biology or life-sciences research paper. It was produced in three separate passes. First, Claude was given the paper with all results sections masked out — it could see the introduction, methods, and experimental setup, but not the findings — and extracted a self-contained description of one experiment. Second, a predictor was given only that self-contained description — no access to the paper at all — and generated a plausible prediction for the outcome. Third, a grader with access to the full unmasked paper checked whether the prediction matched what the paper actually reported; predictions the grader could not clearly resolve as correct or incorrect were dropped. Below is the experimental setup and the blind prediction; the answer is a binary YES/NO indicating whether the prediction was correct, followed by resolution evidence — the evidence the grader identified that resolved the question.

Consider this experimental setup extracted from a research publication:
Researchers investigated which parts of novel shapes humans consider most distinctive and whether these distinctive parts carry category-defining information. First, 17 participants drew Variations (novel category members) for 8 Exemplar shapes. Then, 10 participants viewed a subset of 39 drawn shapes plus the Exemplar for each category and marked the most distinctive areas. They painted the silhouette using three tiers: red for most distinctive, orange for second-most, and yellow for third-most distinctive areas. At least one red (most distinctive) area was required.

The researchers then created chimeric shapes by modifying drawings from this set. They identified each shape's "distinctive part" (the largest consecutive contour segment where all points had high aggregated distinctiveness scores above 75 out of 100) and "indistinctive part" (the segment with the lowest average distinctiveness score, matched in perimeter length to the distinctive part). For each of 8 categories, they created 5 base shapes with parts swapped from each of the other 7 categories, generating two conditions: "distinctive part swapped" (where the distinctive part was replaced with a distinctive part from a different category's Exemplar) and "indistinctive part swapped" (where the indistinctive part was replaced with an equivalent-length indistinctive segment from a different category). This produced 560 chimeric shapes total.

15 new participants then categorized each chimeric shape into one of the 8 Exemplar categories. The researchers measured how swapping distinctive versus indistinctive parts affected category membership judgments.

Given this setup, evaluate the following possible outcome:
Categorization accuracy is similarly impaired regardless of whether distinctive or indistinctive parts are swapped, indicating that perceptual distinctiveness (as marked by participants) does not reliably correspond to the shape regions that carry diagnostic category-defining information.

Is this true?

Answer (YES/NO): NO